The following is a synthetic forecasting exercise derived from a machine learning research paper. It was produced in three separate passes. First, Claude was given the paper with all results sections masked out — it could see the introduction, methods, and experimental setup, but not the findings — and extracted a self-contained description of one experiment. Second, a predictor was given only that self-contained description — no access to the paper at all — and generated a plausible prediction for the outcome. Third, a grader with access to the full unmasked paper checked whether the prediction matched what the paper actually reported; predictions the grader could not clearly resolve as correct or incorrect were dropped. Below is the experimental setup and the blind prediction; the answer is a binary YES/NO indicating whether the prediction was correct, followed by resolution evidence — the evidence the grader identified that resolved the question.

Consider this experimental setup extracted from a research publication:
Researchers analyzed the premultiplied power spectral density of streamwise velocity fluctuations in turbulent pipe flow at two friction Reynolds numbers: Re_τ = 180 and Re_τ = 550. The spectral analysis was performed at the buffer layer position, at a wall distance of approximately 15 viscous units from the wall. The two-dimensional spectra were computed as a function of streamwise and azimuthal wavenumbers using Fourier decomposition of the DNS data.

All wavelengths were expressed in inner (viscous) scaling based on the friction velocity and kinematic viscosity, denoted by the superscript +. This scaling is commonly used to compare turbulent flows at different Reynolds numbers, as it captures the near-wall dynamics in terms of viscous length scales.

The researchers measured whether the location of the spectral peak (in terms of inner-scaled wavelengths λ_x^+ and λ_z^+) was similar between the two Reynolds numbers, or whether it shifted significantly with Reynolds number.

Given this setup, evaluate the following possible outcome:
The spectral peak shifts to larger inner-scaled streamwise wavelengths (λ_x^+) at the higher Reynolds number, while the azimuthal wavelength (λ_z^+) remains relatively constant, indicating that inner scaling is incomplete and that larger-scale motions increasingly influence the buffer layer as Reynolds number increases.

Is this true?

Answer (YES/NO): NO